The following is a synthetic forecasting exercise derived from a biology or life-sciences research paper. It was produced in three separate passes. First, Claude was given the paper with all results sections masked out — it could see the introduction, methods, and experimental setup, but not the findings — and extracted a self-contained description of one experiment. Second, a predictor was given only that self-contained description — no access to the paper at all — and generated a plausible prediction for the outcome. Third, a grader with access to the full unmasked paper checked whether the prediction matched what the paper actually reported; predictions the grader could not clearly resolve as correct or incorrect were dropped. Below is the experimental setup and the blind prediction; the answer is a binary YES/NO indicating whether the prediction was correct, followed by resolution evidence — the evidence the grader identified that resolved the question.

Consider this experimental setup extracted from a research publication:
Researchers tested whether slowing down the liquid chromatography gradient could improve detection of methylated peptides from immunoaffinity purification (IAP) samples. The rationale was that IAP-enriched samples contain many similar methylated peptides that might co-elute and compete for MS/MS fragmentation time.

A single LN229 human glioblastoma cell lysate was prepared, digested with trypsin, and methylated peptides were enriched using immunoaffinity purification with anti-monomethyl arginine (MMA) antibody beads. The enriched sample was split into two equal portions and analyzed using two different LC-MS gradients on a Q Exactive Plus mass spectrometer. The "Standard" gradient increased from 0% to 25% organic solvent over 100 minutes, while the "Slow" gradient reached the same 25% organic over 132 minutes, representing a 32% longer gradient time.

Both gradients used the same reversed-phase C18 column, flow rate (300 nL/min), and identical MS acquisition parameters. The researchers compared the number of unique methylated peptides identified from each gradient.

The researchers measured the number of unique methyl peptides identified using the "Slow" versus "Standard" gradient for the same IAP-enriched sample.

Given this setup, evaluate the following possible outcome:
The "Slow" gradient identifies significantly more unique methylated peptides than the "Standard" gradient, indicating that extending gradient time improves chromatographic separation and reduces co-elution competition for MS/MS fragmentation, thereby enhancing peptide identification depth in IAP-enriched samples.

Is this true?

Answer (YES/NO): YES